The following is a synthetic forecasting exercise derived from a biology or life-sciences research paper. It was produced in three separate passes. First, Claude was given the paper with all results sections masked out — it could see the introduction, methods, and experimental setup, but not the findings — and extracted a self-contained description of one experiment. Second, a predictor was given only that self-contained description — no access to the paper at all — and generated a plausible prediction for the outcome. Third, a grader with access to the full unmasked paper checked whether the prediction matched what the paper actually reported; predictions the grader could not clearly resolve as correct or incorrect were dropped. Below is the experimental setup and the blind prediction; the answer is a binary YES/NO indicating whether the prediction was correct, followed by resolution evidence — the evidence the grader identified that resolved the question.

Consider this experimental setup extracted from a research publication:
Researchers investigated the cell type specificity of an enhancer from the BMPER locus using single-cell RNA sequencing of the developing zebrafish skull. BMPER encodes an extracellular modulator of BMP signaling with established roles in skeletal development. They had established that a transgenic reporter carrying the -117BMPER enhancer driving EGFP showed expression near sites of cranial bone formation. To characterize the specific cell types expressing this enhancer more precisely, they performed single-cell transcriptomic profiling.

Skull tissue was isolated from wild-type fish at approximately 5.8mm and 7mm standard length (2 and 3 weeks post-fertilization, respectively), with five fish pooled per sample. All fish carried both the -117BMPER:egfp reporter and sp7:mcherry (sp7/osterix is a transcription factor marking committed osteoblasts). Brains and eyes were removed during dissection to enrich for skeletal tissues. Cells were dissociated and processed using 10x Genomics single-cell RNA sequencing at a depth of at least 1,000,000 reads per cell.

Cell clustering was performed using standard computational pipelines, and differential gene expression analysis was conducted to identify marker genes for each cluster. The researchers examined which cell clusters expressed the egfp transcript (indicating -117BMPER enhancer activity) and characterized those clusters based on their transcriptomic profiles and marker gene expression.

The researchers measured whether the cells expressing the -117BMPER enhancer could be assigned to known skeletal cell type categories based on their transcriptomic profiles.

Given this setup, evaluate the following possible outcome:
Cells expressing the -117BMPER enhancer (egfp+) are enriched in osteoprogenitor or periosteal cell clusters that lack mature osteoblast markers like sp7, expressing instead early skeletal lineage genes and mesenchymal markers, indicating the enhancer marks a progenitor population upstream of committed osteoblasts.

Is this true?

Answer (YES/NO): NO